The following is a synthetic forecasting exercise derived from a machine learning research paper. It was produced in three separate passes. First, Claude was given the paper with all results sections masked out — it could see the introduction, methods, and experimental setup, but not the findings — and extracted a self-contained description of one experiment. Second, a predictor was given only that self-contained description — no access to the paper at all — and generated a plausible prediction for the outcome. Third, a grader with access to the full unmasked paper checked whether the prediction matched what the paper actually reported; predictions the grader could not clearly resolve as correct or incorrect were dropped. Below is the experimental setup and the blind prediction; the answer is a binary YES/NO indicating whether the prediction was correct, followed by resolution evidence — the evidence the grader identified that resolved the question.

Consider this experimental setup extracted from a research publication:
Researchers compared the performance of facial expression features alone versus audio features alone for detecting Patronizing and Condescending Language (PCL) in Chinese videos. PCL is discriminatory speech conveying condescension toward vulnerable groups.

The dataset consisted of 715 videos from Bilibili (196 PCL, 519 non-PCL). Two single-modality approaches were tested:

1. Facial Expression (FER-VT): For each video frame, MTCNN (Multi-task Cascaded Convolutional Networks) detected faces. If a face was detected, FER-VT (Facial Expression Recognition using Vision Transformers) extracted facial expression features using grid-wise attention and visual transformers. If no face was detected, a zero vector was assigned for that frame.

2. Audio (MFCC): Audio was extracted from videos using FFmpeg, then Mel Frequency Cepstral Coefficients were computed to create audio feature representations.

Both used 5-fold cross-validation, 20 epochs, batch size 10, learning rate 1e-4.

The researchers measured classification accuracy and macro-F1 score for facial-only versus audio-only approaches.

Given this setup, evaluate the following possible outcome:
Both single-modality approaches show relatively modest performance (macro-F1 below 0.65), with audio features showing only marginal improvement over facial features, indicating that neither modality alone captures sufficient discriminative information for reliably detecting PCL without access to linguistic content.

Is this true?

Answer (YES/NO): NO